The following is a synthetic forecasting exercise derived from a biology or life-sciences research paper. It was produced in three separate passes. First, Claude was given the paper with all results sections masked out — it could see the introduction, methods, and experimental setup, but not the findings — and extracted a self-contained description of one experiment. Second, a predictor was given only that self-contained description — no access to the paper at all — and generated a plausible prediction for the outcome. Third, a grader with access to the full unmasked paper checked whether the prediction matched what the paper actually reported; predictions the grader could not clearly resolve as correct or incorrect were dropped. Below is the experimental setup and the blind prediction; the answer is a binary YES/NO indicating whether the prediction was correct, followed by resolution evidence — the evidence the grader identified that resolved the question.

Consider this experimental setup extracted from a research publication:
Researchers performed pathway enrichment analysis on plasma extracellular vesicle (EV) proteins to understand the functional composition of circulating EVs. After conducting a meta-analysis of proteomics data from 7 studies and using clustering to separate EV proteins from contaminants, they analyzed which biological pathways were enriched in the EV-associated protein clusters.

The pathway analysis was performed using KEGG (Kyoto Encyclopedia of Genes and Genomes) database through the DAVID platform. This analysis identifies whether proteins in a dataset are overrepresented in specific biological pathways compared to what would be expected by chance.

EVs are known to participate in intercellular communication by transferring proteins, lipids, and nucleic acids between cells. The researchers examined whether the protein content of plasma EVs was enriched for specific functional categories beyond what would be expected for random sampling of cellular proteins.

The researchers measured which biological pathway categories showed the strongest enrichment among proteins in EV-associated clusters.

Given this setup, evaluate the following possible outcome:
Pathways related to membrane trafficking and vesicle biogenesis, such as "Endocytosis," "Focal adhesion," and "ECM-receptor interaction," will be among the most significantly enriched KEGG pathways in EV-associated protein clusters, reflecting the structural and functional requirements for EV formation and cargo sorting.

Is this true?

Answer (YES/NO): NO